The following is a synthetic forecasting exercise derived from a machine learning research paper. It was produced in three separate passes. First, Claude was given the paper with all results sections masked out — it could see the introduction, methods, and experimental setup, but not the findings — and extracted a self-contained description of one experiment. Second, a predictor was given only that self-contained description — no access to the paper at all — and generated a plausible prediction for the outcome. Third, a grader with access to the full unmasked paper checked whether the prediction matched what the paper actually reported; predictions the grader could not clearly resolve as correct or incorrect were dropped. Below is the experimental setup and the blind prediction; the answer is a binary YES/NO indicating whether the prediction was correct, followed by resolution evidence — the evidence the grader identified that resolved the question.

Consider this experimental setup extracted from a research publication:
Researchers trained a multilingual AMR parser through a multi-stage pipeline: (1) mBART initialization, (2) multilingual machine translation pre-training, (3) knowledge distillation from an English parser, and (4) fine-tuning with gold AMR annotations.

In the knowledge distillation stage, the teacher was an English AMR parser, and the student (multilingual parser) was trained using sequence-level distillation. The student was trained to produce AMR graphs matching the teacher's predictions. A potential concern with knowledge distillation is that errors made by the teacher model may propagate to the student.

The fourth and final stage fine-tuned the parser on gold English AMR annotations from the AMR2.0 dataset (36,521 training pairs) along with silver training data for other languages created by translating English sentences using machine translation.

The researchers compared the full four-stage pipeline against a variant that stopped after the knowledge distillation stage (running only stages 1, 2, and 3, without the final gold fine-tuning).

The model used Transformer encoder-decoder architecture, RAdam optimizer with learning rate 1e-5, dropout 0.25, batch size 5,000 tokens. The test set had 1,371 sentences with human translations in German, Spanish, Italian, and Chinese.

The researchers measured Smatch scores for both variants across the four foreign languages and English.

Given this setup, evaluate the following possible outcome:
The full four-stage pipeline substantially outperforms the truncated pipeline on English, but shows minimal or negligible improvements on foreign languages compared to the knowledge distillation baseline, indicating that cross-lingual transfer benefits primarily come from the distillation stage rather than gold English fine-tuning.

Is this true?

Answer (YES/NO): NO